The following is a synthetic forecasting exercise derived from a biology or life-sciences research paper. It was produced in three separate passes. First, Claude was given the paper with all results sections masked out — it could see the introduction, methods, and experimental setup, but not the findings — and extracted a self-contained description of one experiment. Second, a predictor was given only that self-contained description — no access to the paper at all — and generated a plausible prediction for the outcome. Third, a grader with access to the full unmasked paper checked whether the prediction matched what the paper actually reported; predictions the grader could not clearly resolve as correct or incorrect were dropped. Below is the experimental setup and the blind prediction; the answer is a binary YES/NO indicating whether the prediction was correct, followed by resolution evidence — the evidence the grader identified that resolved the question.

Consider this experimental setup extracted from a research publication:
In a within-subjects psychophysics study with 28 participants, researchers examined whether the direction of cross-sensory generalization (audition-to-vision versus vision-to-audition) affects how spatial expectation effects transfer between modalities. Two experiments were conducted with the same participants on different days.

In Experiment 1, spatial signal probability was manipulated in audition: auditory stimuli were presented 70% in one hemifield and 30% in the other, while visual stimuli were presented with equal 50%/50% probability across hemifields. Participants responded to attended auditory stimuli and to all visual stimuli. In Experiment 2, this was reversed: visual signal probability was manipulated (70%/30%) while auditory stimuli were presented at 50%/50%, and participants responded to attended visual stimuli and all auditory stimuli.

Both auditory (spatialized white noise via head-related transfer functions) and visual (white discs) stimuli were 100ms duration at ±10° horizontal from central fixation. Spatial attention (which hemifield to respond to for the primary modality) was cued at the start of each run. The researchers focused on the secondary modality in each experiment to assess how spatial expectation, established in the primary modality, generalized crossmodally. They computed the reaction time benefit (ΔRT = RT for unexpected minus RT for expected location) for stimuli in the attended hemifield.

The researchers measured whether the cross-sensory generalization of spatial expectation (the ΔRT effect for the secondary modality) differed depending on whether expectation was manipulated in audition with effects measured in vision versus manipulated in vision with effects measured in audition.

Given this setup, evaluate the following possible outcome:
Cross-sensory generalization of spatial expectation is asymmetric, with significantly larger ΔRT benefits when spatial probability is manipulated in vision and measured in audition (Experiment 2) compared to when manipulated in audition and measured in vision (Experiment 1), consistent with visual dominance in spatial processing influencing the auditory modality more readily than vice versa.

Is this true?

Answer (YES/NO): NO